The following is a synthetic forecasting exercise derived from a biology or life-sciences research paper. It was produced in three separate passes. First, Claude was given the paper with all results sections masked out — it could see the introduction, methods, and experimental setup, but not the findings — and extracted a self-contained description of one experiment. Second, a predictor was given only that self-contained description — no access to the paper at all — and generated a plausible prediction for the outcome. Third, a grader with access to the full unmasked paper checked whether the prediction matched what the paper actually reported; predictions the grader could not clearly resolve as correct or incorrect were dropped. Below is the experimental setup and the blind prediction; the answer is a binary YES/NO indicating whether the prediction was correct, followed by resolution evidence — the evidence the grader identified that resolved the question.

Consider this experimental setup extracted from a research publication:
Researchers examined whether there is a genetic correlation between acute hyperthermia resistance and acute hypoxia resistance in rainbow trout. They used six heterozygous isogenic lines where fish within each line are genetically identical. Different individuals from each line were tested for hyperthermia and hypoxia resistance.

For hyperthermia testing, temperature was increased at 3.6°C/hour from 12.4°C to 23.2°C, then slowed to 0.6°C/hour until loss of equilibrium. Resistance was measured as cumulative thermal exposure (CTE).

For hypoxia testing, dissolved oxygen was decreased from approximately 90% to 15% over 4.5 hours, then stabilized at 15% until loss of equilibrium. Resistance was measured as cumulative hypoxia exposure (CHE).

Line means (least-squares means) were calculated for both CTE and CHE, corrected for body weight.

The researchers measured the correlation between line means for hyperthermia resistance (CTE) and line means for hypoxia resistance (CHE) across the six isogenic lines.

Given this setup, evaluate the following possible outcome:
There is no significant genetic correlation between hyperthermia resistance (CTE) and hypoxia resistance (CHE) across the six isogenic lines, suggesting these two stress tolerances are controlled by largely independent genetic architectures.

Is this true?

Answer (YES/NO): YES